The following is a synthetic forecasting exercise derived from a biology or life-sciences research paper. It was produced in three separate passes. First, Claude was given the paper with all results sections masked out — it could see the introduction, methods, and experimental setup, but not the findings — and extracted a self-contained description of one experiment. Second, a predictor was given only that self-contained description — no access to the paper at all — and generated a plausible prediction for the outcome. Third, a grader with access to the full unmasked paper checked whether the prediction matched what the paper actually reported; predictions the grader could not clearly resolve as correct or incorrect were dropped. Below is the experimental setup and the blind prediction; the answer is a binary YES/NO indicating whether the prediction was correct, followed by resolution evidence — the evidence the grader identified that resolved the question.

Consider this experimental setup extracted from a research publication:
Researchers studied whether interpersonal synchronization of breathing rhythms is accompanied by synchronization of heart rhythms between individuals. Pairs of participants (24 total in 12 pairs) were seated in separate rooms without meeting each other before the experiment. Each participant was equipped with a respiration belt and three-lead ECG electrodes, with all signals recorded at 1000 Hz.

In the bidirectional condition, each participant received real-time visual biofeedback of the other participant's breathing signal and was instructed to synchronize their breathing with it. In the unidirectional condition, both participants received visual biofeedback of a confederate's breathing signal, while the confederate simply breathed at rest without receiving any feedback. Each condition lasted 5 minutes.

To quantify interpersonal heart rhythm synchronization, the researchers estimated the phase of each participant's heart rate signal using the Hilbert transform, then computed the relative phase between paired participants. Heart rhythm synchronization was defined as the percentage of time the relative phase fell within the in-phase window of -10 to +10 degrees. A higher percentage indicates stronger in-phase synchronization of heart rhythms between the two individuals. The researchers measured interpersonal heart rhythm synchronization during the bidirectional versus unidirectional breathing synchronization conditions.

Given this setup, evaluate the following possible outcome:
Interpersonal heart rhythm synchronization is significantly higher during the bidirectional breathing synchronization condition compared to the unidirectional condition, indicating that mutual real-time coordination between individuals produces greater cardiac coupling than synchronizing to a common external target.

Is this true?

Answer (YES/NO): YES